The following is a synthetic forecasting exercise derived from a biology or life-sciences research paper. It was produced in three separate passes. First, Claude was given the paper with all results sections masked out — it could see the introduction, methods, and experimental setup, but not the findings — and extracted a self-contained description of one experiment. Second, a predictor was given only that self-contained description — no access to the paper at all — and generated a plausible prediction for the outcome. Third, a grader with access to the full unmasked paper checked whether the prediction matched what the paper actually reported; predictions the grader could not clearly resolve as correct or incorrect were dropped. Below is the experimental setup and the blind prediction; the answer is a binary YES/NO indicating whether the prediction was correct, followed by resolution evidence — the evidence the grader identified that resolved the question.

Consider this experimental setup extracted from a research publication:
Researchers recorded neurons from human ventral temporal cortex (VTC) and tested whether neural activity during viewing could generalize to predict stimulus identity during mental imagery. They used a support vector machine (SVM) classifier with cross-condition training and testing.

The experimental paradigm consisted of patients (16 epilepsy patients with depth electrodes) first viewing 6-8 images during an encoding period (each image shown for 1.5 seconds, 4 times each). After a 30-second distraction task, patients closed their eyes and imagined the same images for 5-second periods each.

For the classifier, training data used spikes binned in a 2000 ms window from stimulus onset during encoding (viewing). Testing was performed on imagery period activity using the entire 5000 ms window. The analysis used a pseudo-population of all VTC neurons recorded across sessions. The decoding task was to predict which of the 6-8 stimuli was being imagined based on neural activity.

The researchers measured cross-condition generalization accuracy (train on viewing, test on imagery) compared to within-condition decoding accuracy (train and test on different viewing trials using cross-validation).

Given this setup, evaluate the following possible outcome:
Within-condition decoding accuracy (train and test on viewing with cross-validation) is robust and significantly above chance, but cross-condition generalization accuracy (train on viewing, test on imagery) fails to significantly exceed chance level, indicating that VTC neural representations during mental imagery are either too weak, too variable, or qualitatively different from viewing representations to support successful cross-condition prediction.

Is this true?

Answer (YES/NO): NO